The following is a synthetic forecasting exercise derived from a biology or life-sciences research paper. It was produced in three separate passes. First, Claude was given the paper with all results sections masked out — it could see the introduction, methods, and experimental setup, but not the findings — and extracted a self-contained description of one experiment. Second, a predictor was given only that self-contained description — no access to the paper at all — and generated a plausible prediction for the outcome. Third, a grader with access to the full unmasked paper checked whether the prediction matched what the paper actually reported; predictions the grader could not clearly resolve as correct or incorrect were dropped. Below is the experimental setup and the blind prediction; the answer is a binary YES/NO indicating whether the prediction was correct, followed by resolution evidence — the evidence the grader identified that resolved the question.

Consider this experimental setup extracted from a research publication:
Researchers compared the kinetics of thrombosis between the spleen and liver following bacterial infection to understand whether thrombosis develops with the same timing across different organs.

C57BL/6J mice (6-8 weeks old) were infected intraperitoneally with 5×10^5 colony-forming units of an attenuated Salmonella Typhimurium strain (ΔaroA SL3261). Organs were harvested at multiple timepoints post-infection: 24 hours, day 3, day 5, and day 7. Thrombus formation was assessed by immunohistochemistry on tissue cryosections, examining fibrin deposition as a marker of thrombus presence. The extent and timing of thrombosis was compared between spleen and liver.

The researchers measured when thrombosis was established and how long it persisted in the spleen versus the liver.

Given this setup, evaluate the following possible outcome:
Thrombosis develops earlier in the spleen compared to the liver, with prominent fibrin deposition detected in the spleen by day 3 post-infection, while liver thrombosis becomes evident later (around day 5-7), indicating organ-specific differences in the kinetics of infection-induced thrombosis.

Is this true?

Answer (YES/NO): NO